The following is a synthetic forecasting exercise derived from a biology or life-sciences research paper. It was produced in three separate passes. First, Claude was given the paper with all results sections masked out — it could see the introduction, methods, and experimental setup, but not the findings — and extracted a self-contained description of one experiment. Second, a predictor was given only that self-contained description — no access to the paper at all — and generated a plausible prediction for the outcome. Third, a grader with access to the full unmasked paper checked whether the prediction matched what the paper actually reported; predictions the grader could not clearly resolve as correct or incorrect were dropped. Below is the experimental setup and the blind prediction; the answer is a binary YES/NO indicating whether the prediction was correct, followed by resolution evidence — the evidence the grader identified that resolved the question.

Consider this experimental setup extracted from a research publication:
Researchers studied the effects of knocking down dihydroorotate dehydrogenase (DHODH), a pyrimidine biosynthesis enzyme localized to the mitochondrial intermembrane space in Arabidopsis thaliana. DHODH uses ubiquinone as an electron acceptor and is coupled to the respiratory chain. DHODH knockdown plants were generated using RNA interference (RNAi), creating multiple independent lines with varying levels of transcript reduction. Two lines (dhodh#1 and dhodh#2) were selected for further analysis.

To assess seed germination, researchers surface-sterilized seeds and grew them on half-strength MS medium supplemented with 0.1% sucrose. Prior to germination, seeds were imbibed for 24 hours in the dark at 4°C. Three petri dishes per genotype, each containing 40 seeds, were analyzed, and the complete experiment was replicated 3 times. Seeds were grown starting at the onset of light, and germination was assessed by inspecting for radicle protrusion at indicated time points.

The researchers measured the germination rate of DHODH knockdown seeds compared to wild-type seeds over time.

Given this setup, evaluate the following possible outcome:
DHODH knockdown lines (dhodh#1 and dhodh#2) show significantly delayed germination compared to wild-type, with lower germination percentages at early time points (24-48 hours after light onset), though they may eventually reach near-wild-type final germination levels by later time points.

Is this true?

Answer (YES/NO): YES